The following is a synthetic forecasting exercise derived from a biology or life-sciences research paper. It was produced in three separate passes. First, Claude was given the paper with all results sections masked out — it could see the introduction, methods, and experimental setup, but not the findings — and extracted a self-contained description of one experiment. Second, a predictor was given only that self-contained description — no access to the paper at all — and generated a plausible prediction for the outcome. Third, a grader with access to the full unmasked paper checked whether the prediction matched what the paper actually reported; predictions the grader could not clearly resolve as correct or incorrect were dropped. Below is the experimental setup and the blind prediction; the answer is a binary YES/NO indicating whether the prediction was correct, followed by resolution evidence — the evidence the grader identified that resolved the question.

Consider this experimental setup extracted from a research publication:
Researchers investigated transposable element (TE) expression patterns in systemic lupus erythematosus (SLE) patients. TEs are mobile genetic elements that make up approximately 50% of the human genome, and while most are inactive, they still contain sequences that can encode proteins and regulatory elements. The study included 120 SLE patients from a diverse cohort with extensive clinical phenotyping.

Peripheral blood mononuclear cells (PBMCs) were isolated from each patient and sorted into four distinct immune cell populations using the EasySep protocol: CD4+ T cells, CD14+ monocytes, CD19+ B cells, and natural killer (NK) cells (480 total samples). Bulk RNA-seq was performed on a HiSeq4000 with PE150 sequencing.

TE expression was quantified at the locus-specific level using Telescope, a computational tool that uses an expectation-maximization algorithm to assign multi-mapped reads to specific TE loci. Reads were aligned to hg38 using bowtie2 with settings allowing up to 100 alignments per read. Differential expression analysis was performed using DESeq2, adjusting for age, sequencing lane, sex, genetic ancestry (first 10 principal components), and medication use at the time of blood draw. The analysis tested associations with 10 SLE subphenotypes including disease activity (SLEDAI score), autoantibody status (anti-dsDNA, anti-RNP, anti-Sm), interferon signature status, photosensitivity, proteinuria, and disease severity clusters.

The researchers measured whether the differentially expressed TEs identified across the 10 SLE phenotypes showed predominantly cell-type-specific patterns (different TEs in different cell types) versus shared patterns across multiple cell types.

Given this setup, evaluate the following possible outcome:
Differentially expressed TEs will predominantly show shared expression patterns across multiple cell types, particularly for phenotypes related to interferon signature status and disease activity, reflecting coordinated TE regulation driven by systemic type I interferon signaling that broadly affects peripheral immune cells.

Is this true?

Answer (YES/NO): NO